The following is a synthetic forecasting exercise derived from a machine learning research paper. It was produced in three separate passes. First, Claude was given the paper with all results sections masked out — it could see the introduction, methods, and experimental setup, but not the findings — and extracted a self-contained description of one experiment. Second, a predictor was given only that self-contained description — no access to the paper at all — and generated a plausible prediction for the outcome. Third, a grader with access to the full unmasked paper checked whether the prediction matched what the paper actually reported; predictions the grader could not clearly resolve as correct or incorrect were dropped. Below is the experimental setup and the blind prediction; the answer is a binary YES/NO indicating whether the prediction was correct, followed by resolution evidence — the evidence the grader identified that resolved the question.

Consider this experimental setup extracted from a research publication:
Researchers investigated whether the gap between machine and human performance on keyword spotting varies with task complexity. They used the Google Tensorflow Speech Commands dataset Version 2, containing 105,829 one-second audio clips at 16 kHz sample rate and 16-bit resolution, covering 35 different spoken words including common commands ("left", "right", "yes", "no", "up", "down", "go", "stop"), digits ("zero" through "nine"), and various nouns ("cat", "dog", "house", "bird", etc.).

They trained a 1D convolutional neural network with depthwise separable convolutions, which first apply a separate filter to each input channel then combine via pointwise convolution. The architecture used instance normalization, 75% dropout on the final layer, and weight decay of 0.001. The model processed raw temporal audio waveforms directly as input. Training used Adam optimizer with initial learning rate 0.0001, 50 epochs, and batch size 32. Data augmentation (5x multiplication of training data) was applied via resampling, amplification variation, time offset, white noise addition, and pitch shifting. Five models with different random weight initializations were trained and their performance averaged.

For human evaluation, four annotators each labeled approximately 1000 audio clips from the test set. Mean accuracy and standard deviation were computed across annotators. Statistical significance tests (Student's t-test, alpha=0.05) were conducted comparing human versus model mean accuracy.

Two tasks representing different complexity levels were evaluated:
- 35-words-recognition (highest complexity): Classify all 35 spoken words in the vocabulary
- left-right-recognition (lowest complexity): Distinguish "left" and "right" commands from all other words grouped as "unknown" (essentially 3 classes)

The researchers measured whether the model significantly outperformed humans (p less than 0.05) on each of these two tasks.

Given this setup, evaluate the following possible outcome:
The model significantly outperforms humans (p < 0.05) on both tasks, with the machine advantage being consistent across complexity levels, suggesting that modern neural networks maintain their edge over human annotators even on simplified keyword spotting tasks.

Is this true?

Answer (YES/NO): NO